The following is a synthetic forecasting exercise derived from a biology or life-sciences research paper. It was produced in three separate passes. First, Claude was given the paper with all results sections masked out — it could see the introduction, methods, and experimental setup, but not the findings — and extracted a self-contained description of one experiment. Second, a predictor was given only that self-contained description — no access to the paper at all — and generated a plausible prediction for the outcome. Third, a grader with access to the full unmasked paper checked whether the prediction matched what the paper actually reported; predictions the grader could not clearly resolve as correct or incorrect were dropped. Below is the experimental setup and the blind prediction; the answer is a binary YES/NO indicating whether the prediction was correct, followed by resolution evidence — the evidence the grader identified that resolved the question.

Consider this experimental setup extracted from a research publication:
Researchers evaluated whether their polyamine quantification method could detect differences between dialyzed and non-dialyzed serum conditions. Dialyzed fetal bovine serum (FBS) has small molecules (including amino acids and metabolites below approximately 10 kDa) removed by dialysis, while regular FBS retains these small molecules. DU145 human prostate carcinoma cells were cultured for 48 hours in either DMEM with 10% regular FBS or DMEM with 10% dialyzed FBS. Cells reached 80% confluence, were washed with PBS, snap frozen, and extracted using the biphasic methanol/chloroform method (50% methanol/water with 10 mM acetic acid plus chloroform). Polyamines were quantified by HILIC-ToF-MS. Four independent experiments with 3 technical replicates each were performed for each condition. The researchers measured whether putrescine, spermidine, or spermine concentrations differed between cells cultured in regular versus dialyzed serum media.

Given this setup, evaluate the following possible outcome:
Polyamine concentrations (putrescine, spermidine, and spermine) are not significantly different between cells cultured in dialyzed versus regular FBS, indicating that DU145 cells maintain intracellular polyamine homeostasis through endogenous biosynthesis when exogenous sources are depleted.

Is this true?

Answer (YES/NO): NO